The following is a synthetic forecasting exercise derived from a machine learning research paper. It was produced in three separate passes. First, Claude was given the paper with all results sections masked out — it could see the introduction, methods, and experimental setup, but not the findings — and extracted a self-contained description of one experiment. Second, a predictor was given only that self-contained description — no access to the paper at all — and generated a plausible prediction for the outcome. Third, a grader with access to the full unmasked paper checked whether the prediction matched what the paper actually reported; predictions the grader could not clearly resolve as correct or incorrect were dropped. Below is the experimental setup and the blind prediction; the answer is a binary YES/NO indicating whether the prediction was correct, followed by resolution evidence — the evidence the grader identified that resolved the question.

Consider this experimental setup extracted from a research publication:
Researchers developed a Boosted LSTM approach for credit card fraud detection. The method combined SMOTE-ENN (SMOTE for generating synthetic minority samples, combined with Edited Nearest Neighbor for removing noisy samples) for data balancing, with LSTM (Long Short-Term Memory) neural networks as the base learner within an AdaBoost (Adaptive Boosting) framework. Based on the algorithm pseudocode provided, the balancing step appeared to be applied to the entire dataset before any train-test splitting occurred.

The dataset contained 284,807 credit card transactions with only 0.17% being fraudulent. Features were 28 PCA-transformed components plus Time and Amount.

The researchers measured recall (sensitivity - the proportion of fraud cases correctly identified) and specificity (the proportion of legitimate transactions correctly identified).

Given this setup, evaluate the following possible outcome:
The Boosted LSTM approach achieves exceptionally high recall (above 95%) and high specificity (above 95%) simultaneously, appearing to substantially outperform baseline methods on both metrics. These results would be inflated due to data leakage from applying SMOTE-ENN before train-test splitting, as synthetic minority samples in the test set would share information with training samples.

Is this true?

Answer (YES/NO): YES